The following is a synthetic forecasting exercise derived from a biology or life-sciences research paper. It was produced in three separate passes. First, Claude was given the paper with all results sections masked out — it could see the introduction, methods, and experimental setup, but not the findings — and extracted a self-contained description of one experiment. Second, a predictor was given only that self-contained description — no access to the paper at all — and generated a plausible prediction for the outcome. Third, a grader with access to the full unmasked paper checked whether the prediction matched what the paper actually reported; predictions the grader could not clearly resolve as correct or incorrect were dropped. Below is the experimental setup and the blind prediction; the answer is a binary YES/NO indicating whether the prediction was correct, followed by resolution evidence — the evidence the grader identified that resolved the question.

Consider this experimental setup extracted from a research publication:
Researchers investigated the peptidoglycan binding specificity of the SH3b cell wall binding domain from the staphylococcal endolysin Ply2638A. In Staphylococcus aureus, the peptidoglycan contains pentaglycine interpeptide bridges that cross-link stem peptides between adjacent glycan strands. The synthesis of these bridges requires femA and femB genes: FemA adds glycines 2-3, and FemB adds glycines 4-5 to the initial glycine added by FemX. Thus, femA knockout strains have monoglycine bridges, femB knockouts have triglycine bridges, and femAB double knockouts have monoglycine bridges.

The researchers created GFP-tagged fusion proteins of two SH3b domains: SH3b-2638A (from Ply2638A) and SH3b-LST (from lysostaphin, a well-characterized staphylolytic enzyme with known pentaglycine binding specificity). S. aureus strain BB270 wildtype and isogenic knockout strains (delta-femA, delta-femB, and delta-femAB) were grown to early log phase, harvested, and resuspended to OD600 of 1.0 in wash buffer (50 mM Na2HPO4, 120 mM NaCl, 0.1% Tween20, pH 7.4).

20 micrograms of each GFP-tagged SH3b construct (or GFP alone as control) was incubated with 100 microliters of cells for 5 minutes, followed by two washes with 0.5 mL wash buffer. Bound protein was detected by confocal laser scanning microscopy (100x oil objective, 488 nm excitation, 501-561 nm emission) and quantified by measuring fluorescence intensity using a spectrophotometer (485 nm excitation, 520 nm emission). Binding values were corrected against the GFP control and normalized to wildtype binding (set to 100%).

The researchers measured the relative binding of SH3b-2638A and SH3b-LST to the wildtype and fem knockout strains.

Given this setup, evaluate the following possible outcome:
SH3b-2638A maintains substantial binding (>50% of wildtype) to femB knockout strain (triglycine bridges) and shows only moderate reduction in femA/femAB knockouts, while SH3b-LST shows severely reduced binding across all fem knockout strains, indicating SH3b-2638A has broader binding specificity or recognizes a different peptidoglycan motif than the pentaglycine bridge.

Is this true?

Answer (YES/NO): NO